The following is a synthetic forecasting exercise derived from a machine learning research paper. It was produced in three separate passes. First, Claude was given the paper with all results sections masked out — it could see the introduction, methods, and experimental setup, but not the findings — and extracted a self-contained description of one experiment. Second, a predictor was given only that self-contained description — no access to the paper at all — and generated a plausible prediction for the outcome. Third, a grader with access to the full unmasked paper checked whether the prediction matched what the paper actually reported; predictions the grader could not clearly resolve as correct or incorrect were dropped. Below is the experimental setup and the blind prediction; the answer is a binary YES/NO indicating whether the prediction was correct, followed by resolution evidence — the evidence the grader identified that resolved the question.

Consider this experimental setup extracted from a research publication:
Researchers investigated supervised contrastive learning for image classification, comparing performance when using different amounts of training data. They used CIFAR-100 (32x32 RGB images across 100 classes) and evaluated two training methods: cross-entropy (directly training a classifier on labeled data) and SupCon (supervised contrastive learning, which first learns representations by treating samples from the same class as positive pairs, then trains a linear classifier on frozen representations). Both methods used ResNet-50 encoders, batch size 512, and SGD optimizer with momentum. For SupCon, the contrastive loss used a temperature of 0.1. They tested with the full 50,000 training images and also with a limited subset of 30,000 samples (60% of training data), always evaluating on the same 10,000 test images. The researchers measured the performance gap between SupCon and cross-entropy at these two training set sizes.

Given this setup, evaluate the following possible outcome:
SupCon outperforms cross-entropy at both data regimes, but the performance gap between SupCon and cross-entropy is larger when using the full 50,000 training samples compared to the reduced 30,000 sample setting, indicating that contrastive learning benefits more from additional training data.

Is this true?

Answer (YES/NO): NO